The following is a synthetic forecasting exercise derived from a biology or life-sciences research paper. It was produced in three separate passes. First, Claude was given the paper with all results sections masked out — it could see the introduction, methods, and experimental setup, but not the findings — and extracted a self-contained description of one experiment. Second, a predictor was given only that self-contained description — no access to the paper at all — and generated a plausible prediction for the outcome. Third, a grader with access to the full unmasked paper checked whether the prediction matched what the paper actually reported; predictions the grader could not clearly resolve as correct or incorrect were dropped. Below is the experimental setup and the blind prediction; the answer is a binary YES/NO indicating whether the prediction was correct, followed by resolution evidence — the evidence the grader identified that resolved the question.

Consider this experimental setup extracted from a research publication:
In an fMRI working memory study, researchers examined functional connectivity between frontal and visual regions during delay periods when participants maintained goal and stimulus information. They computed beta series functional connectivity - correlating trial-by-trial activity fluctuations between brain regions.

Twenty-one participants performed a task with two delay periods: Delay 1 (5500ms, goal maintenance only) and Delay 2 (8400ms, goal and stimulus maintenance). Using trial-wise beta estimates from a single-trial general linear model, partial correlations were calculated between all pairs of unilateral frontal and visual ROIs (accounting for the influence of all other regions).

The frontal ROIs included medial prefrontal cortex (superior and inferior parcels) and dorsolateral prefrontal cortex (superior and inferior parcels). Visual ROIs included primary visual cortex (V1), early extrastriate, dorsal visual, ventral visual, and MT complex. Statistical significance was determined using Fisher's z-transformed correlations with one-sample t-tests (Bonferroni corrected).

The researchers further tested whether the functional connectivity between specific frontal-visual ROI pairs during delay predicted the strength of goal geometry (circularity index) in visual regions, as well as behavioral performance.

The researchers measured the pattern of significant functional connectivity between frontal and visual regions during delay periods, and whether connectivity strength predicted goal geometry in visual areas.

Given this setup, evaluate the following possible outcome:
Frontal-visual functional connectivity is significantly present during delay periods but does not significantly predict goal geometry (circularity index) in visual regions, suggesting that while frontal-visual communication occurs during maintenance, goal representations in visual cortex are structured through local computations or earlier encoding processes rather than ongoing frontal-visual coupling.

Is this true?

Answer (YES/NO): NO